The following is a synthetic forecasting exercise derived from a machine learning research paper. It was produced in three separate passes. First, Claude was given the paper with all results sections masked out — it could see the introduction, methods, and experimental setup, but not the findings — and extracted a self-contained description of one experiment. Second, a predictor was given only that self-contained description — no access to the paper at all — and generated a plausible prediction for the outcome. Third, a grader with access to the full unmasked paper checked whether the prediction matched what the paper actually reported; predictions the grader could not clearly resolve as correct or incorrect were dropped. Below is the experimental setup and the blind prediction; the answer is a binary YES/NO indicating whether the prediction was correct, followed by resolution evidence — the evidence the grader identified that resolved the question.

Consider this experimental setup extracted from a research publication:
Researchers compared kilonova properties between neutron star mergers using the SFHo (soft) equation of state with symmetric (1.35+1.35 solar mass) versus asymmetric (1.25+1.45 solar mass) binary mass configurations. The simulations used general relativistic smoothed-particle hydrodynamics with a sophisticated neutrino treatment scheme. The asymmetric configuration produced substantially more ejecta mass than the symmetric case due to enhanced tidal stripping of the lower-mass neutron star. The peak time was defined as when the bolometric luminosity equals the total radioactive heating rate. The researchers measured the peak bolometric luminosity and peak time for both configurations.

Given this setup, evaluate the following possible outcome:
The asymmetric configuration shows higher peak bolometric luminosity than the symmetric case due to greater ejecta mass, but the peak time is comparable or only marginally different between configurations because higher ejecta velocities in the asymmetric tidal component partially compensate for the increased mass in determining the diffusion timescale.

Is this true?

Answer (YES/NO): NO